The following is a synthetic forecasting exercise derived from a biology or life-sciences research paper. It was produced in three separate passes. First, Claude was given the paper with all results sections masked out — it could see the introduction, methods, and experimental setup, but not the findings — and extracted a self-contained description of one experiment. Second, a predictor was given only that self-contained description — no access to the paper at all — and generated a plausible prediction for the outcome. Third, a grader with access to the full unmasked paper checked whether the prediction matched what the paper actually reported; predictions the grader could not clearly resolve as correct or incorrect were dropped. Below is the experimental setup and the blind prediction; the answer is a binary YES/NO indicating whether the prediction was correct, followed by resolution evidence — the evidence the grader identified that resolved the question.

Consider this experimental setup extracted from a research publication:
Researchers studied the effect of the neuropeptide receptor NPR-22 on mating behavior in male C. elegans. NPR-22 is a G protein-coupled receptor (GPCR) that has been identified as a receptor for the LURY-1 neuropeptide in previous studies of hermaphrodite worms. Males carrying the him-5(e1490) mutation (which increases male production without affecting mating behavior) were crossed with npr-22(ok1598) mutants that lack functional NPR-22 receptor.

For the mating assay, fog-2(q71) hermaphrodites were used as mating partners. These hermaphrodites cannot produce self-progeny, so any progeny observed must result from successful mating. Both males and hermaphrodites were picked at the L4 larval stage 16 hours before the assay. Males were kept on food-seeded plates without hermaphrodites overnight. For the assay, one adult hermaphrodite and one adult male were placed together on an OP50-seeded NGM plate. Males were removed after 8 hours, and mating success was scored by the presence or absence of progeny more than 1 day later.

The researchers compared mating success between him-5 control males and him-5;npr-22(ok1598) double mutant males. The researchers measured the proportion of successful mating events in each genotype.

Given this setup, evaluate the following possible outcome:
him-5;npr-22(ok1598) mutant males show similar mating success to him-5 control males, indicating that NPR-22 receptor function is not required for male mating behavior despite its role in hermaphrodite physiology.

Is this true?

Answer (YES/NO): NO